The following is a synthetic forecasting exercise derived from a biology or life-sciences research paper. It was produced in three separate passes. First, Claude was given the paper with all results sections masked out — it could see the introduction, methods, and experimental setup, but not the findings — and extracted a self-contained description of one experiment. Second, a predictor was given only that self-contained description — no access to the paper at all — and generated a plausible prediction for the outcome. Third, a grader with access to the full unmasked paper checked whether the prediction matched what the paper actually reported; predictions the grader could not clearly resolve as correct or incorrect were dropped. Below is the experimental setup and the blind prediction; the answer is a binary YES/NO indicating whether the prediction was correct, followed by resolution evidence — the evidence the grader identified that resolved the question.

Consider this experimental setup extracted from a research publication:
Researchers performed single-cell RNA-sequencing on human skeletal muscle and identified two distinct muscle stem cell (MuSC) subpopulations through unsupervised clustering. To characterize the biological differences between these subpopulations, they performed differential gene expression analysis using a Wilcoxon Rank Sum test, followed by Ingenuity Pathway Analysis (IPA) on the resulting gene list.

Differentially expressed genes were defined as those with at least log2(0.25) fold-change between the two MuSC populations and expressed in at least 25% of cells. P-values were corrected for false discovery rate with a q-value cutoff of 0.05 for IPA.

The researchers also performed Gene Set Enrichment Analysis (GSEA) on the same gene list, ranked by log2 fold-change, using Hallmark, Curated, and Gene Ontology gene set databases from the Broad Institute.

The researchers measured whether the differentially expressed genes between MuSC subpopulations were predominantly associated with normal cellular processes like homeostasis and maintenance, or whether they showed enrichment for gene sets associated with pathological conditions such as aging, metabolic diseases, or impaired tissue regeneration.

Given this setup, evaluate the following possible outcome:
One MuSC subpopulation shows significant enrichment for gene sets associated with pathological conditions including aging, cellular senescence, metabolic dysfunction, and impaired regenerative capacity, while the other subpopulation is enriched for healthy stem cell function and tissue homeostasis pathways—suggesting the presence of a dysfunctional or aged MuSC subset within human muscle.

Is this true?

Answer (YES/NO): YES